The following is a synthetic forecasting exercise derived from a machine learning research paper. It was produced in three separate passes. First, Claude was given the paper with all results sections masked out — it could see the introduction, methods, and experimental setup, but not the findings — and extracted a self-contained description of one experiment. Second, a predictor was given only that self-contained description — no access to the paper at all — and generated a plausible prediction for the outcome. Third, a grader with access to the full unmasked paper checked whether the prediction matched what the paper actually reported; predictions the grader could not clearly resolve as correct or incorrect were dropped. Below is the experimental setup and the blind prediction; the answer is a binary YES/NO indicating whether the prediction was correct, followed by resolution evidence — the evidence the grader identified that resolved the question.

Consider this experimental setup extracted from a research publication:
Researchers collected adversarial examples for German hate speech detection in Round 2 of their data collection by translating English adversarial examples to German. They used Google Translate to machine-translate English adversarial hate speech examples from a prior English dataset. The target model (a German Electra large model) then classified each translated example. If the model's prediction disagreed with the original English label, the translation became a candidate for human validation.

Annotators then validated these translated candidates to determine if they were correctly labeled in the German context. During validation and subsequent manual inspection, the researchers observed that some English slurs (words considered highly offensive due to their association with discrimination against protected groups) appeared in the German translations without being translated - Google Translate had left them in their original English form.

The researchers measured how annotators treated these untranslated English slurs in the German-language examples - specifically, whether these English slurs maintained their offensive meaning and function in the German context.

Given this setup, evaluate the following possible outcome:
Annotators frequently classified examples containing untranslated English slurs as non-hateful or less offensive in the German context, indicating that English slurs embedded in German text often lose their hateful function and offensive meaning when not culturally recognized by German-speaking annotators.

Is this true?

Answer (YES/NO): NO